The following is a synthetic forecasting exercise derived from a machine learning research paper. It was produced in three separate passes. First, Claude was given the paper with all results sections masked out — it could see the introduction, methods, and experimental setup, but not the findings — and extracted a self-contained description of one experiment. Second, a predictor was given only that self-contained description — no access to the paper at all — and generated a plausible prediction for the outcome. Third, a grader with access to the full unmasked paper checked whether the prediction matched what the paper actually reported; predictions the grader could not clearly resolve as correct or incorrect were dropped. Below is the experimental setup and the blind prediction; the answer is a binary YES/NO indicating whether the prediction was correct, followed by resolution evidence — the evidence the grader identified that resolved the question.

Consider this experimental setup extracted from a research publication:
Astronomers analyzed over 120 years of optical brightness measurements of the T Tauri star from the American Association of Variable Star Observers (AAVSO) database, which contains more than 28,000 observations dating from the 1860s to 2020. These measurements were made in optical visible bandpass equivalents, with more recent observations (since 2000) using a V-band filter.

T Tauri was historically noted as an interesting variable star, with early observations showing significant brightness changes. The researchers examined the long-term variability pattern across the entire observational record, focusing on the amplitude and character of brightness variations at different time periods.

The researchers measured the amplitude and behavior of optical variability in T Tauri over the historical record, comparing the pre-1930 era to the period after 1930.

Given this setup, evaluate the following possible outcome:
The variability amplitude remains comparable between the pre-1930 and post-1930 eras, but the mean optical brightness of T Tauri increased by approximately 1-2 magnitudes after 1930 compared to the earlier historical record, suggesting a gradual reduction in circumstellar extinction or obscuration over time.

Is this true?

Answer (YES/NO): NO